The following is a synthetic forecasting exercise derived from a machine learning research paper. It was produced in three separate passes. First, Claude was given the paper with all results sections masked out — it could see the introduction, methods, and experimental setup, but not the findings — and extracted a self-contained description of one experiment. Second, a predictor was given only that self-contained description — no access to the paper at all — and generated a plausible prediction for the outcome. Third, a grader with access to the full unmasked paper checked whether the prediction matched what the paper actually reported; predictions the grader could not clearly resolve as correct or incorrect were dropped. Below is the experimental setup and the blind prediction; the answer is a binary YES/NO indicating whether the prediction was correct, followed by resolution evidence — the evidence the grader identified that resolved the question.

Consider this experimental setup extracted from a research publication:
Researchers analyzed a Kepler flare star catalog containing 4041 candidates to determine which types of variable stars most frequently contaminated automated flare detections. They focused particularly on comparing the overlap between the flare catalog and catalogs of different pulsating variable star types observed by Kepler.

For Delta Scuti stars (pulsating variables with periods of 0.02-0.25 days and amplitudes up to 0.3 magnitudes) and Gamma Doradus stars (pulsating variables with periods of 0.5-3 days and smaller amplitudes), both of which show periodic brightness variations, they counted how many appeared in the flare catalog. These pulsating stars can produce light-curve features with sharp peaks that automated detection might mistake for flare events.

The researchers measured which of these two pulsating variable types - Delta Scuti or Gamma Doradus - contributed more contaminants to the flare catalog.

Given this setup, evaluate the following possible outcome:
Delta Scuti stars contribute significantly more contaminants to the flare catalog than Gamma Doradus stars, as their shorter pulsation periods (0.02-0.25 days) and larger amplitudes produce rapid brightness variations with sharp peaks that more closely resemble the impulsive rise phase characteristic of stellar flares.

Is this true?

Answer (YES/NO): YES